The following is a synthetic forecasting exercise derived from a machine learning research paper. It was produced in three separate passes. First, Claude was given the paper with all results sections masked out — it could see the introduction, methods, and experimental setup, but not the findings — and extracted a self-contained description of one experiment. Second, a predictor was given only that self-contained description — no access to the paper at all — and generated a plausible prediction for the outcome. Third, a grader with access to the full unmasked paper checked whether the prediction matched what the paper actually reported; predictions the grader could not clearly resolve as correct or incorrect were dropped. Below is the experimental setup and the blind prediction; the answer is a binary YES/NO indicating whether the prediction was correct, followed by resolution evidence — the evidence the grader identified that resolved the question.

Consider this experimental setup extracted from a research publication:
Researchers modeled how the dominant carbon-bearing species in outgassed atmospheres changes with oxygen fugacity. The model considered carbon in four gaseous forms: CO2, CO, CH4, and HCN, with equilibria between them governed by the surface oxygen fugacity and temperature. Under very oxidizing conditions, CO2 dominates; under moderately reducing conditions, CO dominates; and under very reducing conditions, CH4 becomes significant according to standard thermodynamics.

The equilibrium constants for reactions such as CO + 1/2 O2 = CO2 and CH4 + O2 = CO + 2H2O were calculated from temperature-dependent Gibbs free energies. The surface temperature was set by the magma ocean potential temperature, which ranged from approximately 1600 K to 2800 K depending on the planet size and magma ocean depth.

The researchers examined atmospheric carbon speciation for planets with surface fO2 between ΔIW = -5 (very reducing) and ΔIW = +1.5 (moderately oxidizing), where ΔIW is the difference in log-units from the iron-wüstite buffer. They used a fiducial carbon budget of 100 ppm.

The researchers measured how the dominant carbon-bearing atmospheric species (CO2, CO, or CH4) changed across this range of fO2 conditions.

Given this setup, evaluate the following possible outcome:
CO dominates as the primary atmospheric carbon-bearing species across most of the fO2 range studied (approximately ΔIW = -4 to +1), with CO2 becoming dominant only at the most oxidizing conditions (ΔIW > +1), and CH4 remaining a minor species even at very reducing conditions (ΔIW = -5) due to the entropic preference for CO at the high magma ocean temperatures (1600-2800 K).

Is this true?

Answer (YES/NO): YES